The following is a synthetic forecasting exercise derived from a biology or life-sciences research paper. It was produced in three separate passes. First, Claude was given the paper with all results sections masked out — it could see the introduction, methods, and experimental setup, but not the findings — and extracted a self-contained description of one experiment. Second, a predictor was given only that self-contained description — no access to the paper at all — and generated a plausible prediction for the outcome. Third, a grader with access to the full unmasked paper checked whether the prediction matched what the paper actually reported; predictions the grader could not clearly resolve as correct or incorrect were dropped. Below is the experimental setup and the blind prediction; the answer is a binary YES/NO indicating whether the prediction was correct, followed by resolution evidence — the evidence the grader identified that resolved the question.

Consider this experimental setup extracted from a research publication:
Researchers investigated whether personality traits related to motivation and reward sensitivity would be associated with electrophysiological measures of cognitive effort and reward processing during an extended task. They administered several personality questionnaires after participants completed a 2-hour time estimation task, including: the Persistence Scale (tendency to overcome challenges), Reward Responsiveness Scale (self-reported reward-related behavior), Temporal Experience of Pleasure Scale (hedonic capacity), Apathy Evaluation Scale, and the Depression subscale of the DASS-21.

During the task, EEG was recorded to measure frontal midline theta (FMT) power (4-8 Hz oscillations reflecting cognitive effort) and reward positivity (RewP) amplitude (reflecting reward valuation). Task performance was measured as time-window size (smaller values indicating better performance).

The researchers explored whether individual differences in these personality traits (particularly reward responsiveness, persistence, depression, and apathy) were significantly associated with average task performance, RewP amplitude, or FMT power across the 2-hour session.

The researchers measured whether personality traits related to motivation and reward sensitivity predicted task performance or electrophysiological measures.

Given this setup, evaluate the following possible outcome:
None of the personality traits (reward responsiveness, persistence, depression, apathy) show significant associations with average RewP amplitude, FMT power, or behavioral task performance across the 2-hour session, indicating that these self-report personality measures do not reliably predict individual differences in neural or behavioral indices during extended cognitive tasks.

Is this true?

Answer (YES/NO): YES